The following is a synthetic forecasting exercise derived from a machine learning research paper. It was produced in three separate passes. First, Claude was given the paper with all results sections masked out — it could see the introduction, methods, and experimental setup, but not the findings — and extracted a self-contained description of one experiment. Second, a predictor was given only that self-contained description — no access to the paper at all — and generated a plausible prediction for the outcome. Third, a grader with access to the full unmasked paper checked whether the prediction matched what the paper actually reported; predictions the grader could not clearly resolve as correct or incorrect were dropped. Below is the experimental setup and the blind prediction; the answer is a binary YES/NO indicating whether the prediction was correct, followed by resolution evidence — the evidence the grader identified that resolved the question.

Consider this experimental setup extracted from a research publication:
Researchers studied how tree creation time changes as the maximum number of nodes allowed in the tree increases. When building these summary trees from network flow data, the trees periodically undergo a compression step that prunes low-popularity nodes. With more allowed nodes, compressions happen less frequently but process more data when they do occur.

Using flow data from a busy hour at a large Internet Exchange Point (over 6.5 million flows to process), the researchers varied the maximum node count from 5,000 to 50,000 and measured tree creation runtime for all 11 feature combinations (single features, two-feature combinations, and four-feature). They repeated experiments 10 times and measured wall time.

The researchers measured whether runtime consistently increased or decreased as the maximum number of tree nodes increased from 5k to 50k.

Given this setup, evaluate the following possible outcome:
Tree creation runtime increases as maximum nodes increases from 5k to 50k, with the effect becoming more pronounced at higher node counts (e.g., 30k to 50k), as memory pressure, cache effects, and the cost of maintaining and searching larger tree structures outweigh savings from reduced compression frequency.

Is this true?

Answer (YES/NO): NO